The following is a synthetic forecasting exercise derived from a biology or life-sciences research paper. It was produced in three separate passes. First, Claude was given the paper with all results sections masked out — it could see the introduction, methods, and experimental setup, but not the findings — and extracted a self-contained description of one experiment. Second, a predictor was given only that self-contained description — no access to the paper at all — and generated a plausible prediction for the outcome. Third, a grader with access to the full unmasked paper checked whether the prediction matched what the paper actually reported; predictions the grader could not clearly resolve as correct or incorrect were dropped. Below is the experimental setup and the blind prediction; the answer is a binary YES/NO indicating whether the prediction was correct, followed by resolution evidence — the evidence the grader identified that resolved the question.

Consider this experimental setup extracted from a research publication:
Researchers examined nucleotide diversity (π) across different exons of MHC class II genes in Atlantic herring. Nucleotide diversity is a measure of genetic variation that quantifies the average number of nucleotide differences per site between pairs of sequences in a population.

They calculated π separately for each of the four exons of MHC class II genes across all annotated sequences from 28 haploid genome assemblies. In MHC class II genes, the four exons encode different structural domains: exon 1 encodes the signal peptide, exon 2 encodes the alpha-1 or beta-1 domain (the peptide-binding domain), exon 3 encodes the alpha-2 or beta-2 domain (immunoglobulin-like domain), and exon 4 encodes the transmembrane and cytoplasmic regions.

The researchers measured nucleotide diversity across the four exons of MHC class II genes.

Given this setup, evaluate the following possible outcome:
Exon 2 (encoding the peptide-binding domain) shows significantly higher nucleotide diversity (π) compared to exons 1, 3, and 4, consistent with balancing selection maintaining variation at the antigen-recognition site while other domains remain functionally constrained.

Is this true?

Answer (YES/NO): YES